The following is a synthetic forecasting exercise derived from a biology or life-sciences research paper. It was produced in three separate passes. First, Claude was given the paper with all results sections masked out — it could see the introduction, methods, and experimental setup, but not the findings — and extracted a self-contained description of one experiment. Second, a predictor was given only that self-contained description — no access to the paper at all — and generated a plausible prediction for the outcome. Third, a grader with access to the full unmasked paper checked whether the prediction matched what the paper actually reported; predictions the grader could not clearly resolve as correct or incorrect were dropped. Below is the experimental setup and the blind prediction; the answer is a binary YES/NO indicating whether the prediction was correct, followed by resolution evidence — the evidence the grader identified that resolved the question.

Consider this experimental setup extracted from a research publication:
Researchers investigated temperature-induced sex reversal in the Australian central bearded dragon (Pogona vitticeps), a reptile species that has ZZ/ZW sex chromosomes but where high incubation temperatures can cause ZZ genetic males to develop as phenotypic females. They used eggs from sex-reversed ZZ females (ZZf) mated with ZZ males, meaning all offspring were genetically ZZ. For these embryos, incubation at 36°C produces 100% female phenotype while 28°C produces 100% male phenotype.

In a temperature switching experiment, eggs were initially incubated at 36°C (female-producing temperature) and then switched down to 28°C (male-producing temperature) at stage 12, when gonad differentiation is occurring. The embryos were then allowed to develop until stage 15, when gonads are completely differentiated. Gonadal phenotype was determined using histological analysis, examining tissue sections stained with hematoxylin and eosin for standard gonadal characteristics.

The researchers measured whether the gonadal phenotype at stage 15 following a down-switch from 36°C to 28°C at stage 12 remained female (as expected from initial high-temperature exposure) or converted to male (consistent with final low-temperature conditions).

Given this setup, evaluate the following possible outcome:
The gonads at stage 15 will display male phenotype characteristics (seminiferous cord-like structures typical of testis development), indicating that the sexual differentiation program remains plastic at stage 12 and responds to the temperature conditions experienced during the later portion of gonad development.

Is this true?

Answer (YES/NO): NO